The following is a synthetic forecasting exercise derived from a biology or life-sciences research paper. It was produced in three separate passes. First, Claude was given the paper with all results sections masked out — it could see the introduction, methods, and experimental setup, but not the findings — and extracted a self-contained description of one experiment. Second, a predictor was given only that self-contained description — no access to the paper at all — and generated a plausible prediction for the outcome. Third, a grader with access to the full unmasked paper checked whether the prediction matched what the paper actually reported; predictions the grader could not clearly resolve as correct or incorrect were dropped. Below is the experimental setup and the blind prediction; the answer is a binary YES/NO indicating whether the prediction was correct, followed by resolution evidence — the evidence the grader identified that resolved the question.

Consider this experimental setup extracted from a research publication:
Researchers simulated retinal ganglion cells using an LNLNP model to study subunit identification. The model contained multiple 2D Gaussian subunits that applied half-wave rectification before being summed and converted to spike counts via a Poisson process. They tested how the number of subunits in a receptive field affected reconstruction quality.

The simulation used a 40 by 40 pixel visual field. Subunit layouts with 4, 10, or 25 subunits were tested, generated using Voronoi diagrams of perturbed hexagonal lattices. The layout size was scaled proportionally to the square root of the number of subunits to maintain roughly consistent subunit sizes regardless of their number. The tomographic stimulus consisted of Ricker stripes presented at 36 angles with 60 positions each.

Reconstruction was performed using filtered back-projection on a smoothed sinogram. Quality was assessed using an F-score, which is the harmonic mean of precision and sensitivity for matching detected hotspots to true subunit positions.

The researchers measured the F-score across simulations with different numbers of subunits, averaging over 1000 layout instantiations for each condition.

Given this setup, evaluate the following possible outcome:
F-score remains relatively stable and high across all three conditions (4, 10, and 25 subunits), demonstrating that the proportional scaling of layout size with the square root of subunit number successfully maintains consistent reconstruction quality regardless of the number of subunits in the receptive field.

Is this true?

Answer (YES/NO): NO